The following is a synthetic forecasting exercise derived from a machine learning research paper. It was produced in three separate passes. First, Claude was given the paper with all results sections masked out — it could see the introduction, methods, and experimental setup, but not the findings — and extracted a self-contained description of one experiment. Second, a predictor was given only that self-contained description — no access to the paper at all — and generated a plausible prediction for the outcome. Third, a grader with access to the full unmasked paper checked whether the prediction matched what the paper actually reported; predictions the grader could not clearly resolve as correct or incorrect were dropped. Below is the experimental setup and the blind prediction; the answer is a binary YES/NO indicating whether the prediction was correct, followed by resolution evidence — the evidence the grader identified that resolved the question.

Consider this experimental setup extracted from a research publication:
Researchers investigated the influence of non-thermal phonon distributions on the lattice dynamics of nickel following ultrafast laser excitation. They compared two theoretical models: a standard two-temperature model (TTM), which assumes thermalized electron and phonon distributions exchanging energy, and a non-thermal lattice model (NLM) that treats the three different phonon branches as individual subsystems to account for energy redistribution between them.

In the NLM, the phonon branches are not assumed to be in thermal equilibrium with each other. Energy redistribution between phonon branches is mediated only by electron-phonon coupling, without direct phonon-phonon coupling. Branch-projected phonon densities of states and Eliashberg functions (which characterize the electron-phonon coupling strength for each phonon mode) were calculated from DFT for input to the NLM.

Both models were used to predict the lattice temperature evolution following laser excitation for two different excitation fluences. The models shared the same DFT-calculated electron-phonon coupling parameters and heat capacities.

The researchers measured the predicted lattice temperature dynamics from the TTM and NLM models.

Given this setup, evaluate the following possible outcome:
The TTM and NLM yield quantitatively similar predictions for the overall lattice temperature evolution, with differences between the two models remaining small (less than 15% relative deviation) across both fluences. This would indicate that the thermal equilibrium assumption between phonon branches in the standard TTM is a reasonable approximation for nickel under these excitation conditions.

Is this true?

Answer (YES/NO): YES